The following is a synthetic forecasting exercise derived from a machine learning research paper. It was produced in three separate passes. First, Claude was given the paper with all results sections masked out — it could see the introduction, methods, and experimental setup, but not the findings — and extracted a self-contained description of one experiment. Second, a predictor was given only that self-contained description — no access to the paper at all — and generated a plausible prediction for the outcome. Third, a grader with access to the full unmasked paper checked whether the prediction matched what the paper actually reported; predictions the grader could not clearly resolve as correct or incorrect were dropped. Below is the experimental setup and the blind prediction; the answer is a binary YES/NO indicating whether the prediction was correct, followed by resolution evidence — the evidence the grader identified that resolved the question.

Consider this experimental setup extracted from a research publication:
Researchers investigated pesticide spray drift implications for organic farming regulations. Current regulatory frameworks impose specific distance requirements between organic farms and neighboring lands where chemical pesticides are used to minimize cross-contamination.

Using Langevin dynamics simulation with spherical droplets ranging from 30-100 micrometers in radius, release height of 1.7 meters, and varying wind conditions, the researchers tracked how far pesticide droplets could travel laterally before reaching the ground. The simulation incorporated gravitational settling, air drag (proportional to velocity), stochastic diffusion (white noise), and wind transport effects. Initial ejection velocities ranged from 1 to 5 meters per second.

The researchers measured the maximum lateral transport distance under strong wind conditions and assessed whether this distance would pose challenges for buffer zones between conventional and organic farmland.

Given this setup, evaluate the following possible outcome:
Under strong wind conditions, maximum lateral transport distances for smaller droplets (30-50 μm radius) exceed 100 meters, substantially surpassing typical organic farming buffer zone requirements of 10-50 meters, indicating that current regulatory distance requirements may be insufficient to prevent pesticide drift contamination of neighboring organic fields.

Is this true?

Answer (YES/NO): YES